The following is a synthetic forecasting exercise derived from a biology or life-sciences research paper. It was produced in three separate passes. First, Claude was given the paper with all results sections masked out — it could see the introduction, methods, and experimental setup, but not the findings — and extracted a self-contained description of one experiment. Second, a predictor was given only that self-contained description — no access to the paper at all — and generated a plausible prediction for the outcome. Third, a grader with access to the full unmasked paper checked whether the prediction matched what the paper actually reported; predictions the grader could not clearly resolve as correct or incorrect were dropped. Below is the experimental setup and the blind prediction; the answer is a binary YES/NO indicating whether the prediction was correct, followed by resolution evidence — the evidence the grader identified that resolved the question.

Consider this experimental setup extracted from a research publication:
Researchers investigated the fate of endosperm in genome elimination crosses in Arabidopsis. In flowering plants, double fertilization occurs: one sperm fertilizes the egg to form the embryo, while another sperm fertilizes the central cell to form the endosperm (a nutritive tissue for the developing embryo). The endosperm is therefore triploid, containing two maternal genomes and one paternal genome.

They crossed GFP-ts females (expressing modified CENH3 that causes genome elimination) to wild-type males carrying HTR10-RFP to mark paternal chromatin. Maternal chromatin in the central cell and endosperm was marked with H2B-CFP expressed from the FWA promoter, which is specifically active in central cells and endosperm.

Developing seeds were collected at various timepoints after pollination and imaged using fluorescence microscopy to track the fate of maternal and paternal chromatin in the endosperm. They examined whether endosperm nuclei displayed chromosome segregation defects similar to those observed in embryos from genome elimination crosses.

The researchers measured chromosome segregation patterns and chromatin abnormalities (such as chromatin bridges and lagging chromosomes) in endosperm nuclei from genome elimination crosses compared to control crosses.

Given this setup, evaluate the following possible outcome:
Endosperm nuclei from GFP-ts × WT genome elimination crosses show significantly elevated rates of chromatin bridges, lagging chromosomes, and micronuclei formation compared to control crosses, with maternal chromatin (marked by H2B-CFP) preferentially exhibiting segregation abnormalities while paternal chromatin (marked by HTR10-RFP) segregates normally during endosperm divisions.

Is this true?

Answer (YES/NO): YES